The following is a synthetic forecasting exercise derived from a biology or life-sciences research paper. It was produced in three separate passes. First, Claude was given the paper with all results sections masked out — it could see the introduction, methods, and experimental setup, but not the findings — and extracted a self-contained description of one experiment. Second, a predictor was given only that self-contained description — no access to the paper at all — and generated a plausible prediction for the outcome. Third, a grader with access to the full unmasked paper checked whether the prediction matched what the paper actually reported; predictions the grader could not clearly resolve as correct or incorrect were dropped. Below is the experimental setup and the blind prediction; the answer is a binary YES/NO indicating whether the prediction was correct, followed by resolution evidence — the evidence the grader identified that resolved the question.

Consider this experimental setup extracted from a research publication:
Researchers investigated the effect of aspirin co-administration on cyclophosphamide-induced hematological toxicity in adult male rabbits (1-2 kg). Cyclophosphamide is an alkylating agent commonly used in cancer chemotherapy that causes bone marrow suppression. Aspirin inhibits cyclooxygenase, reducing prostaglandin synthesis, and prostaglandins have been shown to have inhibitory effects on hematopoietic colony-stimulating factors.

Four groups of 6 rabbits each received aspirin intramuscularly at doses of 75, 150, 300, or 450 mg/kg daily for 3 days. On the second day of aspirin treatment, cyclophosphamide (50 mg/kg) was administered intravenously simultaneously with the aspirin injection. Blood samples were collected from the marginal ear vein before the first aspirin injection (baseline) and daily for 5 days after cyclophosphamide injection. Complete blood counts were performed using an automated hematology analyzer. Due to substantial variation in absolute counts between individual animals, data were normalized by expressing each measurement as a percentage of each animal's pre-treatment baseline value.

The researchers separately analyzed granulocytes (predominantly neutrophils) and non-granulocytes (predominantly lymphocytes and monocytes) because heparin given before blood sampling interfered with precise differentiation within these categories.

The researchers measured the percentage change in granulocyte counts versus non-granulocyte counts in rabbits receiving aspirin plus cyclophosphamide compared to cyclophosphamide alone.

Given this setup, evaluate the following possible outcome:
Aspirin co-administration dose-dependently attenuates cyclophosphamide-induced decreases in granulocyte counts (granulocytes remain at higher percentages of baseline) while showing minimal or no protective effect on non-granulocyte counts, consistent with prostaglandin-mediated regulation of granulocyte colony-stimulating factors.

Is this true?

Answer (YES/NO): NO